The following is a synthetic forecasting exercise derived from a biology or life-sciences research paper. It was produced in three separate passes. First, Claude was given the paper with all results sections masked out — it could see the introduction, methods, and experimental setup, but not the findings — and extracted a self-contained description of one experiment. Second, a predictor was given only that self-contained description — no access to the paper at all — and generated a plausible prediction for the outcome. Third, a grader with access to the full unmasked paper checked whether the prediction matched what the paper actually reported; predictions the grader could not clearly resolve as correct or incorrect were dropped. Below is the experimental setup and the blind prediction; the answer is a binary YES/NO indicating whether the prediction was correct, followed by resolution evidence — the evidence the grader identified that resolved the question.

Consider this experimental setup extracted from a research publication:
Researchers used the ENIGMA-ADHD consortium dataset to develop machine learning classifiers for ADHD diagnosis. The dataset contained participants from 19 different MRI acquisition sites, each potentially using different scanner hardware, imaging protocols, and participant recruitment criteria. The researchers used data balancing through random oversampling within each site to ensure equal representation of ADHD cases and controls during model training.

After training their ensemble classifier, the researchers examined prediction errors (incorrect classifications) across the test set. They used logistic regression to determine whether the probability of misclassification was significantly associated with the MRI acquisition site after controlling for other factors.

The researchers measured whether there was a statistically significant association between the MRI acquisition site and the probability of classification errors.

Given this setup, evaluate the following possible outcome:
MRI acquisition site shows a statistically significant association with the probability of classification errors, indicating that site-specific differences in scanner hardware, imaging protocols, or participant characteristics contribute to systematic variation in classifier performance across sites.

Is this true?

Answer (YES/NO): NO